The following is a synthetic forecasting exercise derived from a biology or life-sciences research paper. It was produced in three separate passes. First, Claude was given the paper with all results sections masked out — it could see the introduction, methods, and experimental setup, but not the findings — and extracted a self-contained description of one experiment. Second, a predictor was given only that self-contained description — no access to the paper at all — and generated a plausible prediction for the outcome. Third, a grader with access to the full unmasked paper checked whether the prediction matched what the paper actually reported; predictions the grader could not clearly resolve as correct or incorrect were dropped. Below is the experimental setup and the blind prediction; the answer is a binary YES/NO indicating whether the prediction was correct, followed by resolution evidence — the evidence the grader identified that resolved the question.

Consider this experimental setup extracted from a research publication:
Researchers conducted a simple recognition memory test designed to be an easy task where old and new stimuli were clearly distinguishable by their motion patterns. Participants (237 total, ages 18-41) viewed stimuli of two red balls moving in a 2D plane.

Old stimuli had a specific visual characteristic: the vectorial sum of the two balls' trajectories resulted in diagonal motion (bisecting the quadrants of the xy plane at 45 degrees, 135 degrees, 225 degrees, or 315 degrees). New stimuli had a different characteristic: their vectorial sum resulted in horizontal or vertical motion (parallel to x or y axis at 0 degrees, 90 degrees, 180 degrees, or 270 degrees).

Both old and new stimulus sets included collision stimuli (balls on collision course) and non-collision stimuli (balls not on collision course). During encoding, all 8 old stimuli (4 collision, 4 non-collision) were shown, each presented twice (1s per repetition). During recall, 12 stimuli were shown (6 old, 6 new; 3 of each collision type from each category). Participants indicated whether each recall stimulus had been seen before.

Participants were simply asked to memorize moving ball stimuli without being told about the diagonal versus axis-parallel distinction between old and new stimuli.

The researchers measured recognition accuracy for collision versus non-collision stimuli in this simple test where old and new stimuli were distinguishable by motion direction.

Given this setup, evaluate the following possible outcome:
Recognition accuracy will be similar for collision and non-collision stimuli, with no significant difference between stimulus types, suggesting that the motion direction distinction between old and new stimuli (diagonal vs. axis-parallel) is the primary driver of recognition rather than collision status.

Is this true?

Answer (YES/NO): NO